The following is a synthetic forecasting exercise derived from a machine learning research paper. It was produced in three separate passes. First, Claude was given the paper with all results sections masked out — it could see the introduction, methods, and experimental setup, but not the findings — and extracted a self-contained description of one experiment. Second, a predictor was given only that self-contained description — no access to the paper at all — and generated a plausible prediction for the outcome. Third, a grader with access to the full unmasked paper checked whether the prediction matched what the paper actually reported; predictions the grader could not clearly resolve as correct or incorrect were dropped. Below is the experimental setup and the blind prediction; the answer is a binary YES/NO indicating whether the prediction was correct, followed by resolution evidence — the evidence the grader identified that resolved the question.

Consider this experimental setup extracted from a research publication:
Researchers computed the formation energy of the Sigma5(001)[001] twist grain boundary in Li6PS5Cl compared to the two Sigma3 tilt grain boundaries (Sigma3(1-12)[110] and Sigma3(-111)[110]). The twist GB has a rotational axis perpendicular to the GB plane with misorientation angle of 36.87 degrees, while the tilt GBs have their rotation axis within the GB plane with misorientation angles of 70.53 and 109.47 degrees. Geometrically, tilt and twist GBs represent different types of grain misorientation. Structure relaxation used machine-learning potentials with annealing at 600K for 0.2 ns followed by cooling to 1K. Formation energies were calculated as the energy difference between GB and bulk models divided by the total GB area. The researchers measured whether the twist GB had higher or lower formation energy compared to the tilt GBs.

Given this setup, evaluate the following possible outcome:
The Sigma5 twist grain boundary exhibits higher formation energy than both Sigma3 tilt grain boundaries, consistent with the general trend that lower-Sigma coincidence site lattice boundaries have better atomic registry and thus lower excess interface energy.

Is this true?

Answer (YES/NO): YES